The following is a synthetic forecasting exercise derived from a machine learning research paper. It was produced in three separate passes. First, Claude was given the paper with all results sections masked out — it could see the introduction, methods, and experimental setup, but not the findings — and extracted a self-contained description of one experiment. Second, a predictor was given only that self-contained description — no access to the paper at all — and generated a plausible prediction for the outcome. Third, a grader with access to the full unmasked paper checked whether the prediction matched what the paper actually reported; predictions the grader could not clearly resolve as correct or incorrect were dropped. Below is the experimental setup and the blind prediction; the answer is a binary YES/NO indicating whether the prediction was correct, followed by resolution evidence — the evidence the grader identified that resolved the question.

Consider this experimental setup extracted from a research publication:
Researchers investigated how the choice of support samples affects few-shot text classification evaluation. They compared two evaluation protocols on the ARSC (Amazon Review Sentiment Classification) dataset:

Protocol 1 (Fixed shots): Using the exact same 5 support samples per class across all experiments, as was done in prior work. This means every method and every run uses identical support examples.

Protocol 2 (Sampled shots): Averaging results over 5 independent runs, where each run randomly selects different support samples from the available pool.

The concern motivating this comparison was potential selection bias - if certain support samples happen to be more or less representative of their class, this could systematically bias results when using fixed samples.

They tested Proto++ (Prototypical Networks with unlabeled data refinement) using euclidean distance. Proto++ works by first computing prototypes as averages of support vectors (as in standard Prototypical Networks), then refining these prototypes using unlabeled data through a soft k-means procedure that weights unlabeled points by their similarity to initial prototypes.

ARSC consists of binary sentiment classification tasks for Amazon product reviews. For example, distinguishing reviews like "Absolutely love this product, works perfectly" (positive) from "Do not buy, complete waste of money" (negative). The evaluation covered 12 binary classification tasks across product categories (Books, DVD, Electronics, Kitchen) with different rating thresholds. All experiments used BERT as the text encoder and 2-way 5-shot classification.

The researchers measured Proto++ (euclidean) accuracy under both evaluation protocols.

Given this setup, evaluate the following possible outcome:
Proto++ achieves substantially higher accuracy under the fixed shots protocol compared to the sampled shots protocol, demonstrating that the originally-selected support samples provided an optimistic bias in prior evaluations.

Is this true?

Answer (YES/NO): NO